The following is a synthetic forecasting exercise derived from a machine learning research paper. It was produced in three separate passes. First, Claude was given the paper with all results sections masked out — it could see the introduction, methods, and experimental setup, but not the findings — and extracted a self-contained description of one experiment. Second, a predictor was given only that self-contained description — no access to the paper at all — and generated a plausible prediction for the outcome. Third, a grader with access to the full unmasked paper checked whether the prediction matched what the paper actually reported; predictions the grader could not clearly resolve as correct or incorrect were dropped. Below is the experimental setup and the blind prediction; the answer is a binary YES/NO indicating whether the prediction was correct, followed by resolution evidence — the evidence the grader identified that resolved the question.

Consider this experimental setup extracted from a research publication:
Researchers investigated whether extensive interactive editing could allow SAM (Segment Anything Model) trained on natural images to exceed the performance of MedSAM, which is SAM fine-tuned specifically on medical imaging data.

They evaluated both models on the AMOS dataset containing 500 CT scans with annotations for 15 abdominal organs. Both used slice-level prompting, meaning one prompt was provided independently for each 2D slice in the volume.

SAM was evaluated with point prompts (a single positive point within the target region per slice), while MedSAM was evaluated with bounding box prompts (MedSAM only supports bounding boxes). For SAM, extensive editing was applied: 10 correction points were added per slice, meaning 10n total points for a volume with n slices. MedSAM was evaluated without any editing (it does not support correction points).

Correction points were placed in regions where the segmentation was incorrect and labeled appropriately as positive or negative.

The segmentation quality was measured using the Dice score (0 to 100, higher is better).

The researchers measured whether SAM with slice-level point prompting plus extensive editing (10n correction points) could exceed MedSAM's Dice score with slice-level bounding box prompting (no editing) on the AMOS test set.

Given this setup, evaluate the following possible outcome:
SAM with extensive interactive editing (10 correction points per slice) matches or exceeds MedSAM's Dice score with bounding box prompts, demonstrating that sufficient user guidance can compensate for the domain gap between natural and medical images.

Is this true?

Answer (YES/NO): YES